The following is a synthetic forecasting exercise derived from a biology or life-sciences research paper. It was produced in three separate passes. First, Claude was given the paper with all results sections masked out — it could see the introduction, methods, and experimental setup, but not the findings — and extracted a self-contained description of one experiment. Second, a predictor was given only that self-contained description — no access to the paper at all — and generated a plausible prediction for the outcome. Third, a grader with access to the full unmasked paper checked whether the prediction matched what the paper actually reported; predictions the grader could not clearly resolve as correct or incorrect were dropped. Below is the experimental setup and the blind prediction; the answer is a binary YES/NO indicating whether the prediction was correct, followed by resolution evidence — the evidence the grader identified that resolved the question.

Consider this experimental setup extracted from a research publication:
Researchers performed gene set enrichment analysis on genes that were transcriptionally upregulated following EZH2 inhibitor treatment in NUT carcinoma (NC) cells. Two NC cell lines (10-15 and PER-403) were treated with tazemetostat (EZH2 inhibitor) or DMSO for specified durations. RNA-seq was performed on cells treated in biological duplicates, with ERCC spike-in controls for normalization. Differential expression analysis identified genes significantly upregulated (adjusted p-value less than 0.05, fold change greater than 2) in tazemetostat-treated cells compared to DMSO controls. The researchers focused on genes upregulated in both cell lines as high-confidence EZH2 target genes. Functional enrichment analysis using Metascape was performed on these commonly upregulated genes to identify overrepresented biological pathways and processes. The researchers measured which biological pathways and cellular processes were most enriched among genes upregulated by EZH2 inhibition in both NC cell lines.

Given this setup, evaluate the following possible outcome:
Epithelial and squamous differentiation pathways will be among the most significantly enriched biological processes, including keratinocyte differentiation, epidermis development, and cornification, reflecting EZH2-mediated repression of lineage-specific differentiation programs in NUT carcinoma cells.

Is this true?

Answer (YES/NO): YES